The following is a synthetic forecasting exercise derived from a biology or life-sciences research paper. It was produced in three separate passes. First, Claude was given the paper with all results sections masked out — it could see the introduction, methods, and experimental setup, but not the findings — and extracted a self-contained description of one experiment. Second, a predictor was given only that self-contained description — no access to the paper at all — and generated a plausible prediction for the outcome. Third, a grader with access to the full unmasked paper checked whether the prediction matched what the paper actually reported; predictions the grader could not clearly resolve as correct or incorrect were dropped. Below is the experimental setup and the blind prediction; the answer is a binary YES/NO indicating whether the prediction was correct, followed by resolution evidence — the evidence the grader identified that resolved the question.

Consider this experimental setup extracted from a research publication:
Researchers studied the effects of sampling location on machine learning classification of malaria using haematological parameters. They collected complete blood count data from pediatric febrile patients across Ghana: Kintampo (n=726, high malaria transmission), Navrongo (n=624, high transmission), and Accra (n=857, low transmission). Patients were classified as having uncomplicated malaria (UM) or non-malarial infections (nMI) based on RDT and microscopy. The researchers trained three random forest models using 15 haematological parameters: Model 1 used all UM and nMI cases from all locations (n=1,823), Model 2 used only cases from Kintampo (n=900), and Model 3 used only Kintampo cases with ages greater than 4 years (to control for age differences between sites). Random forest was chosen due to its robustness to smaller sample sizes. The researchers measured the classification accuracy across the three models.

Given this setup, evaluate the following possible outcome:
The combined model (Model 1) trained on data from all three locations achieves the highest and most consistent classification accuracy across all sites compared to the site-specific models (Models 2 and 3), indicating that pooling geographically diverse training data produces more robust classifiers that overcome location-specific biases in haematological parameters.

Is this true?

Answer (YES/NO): NO